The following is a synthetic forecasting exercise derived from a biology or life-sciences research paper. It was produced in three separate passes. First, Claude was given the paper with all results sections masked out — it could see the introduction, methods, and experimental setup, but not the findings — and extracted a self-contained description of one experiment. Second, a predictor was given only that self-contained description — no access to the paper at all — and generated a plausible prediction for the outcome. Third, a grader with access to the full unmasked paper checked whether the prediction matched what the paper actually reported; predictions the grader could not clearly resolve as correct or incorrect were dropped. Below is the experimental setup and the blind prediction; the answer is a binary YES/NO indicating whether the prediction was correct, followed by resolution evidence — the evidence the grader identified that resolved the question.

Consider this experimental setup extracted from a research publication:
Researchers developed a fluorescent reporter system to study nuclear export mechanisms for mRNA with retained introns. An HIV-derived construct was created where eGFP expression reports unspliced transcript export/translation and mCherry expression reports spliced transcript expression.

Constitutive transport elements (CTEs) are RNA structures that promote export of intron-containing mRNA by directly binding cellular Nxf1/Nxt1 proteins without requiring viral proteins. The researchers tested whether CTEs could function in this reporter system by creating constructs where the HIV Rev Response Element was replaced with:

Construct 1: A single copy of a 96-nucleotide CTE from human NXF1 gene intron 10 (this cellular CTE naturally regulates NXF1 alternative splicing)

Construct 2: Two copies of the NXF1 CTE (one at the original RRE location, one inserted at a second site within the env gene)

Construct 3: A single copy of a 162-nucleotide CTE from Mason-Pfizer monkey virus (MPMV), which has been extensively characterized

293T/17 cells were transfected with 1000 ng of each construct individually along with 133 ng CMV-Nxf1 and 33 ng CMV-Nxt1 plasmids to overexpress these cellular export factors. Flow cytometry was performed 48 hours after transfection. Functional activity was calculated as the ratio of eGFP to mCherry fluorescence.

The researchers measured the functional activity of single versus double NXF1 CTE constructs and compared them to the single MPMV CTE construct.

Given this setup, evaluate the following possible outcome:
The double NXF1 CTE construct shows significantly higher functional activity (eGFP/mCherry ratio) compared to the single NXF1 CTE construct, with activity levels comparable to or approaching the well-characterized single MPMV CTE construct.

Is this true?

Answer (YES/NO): NO